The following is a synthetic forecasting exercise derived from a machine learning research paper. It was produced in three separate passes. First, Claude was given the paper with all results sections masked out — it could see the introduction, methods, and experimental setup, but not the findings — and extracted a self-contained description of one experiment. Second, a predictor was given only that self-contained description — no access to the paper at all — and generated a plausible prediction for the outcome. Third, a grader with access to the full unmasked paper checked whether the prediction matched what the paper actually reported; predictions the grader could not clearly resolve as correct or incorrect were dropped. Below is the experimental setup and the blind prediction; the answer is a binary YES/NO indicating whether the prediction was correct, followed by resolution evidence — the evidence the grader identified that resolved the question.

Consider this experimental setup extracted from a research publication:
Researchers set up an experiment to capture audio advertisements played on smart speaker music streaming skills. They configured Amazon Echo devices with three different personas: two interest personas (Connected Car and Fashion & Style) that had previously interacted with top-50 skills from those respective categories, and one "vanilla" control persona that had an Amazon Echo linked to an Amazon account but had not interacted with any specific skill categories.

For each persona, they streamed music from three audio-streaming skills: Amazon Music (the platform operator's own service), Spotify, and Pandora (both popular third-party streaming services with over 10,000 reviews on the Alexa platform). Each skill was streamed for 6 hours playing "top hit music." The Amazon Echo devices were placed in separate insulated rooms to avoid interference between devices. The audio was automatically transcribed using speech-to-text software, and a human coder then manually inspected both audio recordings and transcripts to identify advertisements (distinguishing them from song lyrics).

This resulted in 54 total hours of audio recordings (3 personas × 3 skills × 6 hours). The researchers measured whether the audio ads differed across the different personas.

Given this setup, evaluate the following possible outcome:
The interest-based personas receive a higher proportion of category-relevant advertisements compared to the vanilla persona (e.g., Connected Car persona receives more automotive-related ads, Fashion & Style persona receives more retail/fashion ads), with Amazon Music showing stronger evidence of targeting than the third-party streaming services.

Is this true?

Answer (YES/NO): NO